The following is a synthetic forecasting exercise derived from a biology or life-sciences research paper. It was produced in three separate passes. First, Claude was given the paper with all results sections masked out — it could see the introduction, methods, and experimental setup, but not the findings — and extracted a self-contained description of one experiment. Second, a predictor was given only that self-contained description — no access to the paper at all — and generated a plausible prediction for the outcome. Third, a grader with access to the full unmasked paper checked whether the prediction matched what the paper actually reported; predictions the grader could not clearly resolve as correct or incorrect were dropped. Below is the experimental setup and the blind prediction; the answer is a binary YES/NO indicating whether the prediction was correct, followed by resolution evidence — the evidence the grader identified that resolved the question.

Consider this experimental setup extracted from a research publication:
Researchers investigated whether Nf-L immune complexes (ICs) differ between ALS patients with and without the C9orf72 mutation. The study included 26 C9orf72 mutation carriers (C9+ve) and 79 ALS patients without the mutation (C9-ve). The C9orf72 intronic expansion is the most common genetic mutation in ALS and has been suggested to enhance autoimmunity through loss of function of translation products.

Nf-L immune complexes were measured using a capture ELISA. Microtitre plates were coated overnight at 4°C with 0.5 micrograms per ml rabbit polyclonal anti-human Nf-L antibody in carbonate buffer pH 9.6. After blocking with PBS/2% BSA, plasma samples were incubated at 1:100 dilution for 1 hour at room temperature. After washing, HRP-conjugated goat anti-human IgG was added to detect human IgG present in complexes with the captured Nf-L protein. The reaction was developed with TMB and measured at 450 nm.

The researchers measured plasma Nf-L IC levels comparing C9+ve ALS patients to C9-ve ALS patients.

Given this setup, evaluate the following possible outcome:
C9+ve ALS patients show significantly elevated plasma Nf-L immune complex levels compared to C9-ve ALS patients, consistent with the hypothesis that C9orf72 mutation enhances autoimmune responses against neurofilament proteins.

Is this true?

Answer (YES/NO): YES